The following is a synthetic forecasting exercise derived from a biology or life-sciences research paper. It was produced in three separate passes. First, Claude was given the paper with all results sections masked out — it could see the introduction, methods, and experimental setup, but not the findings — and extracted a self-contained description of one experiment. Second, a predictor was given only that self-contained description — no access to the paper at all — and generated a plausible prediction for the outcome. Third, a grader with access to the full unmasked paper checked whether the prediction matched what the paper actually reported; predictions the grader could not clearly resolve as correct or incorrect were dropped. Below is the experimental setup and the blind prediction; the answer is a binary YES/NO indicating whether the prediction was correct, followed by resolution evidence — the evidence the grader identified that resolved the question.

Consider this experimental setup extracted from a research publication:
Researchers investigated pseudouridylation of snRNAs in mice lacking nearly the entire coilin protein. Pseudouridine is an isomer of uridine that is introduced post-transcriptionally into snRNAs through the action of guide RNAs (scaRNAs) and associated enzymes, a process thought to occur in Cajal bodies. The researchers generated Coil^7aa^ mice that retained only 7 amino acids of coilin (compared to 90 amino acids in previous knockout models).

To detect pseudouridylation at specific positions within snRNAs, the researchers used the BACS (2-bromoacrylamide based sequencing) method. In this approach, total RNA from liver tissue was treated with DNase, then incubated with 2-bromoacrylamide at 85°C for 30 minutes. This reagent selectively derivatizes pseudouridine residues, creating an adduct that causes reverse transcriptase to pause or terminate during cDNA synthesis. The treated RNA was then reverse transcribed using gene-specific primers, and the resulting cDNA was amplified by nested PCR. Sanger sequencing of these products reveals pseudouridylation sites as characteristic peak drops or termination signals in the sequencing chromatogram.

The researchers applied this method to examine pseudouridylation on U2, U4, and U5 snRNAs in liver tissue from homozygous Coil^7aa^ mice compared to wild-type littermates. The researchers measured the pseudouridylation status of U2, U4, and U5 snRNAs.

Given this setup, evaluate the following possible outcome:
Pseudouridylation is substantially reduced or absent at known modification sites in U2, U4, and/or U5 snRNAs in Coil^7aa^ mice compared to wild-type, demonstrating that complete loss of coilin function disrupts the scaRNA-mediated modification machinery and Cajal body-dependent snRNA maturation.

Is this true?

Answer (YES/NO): NO